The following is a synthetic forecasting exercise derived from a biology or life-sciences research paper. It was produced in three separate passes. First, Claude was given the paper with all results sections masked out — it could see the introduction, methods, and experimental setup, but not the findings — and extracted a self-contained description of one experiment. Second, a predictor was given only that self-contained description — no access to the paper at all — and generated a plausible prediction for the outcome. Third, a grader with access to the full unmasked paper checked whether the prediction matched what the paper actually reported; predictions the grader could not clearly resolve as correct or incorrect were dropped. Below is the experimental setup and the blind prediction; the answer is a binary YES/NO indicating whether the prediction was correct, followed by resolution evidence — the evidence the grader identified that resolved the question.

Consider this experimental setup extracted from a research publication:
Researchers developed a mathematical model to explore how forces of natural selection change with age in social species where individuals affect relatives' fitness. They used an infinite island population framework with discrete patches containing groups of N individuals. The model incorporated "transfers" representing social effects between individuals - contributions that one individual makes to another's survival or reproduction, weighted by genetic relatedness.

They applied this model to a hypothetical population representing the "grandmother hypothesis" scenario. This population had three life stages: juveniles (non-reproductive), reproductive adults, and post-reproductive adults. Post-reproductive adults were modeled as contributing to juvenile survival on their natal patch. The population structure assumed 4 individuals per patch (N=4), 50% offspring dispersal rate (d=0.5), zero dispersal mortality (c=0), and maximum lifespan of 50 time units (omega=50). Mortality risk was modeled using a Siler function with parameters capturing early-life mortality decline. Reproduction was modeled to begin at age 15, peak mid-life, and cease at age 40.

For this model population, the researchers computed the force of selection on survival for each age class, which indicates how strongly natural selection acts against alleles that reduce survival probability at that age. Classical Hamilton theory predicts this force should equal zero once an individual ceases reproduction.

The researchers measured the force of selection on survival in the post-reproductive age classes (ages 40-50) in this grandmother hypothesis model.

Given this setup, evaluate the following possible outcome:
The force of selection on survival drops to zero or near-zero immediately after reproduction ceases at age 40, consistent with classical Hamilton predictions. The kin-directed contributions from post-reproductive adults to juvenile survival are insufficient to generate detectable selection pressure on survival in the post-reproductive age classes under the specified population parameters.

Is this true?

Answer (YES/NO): NO